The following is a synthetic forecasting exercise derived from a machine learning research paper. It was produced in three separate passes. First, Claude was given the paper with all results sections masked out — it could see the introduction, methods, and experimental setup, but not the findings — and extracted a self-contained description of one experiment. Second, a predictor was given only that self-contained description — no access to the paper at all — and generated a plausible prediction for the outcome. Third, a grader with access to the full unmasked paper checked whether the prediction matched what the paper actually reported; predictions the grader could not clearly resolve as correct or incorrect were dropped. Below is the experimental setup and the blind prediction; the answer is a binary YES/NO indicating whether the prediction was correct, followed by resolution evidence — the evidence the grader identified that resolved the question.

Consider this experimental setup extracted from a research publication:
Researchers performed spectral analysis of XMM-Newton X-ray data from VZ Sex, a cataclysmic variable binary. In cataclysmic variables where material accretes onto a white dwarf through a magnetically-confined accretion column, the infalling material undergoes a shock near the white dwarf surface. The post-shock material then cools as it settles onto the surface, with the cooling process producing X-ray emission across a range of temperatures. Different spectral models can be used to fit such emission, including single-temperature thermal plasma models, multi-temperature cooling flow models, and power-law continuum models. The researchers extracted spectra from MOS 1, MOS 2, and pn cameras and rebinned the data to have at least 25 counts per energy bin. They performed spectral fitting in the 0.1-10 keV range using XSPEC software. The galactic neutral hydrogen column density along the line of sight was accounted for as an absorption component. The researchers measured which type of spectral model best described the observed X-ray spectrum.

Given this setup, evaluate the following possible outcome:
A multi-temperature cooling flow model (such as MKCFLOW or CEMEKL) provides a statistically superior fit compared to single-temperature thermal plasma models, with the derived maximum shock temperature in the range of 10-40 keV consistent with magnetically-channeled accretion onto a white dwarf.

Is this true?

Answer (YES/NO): YES